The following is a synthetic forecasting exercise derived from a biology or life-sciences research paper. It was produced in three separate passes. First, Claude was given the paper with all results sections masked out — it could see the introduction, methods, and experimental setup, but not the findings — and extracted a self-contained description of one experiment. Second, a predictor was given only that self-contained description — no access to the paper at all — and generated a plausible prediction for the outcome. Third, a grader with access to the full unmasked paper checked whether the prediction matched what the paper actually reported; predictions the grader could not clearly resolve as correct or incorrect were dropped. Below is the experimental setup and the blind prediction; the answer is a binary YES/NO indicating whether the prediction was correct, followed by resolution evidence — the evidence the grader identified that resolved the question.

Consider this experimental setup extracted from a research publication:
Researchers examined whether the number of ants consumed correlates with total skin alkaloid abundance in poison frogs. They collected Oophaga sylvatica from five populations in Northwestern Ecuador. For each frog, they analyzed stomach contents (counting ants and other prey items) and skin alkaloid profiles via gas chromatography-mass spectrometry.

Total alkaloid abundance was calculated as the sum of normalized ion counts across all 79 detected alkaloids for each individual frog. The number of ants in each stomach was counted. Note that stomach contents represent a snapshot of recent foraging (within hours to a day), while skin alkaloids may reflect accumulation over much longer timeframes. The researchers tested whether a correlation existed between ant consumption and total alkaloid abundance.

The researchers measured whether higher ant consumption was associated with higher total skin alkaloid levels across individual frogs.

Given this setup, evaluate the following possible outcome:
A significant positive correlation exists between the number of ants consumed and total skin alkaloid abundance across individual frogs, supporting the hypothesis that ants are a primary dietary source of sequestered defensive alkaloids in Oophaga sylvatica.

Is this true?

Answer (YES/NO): NO